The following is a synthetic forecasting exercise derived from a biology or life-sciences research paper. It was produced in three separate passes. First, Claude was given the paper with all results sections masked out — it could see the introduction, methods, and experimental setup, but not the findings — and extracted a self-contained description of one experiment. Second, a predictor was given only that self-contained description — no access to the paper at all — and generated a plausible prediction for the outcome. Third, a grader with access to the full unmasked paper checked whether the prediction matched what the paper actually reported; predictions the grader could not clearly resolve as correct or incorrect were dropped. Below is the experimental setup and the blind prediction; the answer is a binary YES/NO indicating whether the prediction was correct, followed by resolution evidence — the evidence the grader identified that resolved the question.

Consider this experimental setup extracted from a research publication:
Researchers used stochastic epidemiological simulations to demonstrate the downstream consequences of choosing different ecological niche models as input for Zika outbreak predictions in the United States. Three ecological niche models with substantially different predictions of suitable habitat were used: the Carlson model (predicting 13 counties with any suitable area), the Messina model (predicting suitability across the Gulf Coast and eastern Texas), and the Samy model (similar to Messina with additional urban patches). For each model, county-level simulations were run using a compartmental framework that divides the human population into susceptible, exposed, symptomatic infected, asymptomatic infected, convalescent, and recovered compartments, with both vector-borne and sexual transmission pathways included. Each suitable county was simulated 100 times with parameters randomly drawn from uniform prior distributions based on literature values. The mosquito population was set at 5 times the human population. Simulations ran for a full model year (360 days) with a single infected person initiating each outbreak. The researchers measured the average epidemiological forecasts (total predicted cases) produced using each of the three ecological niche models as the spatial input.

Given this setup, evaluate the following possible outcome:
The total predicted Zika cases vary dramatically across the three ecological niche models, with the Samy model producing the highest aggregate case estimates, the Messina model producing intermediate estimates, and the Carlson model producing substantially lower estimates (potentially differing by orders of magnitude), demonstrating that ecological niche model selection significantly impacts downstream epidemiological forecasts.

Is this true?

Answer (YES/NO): YES